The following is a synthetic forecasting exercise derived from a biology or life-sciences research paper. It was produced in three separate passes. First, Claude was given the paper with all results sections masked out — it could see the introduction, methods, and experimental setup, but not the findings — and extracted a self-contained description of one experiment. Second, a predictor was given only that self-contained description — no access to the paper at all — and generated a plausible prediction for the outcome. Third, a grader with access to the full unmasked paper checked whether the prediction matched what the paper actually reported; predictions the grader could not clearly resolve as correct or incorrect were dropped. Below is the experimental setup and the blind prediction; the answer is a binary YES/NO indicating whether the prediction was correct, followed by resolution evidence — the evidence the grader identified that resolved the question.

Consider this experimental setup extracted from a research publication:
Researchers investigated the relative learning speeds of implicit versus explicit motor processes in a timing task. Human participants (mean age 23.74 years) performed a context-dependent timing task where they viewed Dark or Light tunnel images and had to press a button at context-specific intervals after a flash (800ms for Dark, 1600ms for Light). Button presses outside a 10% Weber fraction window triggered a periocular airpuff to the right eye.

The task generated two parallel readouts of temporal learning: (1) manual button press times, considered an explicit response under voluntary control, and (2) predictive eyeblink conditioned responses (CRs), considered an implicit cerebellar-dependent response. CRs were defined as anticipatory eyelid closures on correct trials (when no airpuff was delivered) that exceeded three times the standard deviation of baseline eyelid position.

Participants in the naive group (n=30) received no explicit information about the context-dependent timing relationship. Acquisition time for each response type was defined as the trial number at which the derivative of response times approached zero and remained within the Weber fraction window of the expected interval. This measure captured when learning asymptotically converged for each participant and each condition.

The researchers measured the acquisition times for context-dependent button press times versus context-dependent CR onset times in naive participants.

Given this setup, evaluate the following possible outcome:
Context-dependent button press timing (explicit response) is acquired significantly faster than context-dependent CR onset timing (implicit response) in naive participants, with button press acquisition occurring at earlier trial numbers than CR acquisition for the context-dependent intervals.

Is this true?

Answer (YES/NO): NO